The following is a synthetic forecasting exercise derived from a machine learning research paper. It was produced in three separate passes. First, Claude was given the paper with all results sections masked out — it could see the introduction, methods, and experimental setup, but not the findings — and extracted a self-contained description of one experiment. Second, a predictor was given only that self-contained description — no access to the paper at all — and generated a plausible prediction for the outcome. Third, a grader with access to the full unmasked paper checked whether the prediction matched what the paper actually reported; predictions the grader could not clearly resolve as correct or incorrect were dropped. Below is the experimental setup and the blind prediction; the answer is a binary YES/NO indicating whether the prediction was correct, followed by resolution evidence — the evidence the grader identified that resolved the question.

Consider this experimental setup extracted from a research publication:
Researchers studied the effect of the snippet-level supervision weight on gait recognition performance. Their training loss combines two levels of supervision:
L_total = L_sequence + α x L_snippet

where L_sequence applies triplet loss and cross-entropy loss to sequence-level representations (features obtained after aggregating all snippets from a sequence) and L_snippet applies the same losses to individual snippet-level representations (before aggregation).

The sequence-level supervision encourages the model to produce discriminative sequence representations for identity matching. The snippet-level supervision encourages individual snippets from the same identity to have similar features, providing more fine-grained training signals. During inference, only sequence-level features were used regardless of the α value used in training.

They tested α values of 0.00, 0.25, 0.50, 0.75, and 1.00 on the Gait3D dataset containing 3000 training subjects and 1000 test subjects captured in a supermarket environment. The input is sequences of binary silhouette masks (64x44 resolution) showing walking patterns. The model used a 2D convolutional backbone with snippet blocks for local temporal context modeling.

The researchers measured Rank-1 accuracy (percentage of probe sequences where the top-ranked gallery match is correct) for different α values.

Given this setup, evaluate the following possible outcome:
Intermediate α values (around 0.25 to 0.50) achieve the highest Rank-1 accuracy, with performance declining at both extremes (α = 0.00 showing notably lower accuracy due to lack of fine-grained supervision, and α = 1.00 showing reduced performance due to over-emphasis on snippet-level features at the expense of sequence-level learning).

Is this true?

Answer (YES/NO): NO